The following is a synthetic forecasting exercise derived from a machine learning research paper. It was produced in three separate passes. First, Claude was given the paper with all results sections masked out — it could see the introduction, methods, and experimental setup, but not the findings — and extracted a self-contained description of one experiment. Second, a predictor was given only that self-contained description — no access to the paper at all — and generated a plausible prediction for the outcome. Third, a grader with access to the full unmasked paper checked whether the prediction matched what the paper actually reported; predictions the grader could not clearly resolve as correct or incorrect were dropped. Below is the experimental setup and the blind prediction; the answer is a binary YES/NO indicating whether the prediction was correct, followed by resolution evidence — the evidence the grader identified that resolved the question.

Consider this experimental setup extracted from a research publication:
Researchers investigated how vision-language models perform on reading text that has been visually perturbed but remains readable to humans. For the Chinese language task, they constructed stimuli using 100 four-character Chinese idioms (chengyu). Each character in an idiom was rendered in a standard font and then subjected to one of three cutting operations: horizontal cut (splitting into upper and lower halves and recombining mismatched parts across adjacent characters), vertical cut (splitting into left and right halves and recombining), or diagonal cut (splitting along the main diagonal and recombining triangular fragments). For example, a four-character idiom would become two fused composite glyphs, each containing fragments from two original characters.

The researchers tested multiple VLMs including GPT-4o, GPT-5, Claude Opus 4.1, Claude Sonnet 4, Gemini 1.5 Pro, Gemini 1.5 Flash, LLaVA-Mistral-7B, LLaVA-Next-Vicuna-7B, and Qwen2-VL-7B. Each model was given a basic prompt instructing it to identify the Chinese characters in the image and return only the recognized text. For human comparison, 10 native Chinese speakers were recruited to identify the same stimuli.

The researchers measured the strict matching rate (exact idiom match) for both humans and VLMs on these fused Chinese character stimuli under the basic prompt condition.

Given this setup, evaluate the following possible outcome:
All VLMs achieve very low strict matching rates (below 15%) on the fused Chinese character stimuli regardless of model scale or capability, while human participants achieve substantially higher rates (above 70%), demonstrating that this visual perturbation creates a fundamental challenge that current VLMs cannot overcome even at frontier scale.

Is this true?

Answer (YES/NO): YES